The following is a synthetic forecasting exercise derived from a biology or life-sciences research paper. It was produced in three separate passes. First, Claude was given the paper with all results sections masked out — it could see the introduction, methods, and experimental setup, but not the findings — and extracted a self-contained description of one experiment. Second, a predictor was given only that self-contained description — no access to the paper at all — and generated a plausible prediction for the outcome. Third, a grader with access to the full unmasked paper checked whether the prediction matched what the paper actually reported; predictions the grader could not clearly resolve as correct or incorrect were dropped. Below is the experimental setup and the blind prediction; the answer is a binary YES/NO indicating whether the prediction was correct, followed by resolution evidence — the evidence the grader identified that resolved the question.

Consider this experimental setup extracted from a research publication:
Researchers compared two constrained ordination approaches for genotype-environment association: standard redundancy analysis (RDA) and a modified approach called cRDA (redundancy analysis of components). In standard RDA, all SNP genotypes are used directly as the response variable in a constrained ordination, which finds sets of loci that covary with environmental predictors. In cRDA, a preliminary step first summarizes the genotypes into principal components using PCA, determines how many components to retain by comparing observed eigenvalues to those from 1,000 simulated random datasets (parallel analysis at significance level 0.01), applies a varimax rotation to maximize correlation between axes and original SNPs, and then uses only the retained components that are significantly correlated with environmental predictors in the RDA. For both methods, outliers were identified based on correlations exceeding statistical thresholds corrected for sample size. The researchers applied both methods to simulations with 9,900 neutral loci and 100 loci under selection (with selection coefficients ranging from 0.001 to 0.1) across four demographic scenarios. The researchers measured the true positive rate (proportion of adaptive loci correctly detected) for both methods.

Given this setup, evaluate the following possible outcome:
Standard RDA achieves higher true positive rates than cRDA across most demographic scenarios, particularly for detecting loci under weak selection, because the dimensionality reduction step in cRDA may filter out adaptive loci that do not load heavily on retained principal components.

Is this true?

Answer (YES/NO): NO